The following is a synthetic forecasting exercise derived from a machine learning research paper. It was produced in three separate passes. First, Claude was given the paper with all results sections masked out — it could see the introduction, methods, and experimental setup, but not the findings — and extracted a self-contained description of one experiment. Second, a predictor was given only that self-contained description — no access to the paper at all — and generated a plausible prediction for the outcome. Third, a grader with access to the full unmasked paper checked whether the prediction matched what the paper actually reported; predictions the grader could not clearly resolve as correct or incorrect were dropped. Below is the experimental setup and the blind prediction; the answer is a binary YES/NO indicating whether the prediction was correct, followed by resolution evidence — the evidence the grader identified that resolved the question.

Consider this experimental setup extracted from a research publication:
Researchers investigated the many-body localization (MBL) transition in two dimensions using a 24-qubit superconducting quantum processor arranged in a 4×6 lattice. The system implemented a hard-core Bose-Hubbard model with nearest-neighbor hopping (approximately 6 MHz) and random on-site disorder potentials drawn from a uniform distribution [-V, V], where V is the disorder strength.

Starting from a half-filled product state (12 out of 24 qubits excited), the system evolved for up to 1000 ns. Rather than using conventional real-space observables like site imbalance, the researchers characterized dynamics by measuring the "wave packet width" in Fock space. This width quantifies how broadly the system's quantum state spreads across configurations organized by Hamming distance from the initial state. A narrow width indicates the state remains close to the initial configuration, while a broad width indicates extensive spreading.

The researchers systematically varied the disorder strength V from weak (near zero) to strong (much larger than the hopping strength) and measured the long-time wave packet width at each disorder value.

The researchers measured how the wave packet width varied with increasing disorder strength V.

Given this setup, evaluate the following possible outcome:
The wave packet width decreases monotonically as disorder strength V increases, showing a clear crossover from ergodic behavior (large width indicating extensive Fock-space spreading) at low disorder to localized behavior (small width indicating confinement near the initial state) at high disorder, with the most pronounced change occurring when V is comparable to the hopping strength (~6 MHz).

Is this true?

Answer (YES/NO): NO